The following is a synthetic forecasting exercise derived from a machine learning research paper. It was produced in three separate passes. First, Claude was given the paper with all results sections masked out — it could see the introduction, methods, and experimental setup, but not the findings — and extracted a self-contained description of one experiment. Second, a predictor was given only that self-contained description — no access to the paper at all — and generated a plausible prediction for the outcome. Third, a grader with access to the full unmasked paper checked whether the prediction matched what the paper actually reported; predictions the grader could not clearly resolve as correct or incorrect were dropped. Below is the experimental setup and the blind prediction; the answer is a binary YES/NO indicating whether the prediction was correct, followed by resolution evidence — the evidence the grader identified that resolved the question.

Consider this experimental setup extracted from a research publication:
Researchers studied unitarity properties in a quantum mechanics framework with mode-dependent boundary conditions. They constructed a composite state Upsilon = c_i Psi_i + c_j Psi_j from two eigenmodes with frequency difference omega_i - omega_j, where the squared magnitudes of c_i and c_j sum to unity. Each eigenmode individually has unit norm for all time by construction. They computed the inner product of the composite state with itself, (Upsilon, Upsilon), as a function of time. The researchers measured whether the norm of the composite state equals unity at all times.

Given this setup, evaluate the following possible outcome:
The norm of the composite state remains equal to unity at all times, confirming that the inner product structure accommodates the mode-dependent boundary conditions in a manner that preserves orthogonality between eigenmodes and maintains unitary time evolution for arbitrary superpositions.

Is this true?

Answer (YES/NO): NO